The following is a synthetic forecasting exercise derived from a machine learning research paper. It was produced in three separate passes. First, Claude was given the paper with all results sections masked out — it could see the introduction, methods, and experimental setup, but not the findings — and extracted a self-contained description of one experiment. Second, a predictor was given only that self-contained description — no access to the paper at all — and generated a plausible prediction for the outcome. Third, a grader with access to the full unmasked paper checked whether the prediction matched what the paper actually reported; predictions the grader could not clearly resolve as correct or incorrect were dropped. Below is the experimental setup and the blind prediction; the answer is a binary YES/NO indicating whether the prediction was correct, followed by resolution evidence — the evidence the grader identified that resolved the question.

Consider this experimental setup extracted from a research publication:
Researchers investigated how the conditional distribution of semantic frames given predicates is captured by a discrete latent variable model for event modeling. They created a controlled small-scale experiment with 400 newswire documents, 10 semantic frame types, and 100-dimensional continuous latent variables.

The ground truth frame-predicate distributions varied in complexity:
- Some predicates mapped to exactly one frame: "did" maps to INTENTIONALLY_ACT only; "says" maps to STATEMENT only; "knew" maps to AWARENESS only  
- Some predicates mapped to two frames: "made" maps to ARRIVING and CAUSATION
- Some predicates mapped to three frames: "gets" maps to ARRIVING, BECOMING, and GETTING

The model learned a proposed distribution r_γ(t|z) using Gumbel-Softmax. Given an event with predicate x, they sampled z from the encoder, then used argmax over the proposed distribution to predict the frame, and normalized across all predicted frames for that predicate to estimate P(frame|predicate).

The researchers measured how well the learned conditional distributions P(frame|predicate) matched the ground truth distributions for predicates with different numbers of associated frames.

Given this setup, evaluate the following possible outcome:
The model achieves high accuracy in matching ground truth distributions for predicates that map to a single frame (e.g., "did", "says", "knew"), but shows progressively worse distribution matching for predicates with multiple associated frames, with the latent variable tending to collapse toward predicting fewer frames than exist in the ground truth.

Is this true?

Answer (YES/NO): NO